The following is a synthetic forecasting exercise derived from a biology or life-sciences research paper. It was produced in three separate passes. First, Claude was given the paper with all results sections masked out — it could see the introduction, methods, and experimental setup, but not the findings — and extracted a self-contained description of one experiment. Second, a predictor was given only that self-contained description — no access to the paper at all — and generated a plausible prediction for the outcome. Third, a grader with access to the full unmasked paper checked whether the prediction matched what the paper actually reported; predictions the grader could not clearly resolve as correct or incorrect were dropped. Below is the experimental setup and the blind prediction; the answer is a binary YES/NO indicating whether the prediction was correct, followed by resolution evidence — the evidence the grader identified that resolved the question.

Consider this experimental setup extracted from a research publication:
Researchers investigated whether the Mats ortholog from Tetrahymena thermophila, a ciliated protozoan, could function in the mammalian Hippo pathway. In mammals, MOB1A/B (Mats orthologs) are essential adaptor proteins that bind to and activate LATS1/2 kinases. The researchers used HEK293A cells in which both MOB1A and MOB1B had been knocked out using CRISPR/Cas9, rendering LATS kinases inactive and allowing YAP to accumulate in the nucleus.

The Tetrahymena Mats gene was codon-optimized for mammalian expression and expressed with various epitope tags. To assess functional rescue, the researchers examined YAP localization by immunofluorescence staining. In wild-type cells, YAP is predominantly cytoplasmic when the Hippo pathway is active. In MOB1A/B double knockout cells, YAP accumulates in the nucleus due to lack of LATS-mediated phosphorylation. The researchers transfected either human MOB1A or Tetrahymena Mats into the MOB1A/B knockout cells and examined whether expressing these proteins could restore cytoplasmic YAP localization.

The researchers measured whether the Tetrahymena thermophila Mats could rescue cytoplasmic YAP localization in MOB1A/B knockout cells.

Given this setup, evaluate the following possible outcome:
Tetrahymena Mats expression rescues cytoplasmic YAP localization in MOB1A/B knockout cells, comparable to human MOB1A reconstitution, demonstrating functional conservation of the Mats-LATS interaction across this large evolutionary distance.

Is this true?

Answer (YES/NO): NO